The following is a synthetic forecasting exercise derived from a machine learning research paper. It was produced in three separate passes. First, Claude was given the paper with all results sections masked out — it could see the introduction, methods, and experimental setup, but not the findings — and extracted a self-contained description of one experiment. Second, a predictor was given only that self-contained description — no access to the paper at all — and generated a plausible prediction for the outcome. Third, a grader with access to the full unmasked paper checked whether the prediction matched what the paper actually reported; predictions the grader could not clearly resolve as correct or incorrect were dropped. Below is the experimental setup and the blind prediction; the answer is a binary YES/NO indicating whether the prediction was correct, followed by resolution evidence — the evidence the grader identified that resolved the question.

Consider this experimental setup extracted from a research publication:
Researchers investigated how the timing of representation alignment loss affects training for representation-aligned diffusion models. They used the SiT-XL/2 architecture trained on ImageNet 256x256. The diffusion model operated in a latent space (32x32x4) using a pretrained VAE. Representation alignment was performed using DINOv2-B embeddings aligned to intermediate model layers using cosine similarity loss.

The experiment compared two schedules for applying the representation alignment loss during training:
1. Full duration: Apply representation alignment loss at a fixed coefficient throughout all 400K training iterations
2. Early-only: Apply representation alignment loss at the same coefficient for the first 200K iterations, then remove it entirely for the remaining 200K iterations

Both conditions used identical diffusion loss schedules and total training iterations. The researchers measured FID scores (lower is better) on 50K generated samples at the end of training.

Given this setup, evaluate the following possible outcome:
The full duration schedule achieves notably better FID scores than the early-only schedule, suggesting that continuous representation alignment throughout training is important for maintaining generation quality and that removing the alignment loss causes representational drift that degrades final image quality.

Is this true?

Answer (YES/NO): NO